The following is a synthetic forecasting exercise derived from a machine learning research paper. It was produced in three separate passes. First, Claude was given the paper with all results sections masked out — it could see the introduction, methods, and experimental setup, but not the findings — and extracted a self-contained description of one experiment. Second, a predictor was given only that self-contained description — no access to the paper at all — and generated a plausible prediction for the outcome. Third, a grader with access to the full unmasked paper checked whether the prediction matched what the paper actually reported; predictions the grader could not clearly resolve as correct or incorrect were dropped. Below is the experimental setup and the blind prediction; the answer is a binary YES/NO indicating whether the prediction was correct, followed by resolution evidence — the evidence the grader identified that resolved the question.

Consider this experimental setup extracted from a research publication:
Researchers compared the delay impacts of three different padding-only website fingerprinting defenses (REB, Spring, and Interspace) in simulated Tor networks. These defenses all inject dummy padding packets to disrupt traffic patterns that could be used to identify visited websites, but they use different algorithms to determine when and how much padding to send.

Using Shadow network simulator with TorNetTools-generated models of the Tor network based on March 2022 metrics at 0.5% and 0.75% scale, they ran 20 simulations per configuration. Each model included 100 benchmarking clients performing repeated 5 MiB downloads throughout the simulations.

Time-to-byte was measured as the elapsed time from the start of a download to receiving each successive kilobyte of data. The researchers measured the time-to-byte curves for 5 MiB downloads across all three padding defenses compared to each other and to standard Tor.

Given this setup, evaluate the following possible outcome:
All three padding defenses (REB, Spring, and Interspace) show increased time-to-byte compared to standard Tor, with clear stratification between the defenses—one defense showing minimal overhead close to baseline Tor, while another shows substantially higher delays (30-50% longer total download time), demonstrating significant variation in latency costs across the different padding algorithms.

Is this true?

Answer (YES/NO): NO